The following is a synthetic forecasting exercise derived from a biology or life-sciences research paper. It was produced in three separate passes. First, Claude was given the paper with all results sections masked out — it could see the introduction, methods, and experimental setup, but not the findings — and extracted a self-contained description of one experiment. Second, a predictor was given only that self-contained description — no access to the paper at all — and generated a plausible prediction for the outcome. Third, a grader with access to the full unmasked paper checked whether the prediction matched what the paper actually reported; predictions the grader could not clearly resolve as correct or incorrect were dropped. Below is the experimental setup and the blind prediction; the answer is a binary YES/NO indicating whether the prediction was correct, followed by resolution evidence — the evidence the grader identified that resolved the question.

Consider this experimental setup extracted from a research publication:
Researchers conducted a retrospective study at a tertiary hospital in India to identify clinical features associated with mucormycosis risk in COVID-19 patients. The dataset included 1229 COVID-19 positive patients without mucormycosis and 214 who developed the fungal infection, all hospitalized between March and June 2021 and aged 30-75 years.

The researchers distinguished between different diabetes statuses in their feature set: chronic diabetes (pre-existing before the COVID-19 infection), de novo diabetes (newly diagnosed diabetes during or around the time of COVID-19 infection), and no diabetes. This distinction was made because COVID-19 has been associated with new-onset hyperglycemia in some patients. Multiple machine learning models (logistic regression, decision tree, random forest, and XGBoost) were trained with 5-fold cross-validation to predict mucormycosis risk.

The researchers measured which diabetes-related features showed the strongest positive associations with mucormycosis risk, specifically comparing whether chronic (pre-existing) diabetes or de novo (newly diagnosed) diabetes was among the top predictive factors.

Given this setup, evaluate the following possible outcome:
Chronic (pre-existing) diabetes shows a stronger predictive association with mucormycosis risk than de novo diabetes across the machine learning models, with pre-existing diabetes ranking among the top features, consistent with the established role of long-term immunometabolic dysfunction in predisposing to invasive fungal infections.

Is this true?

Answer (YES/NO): NO